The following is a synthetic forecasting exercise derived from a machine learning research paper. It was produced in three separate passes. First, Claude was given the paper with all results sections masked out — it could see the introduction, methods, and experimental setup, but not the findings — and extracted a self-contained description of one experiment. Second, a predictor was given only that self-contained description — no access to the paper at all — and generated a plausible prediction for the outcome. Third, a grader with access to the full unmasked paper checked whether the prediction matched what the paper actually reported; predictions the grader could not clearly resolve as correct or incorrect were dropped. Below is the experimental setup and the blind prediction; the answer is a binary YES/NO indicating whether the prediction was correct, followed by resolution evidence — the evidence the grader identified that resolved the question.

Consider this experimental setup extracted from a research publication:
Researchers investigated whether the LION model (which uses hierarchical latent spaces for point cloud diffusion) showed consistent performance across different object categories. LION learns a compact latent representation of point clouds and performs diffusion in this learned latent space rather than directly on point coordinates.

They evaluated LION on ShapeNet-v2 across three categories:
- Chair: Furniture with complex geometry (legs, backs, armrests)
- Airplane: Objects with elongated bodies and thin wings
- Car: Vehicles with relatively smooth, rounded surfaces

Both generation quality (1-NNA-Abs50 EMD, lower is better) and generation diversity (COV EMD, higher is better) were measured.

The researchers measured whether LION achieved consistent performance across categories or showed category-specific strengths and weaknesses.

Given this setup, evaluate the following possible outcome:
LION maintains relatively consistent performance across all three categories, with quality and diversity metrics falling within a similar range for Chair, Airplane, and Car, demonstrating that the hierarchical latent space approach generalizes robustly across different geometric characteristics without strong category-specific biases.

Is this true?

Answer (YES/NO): NO